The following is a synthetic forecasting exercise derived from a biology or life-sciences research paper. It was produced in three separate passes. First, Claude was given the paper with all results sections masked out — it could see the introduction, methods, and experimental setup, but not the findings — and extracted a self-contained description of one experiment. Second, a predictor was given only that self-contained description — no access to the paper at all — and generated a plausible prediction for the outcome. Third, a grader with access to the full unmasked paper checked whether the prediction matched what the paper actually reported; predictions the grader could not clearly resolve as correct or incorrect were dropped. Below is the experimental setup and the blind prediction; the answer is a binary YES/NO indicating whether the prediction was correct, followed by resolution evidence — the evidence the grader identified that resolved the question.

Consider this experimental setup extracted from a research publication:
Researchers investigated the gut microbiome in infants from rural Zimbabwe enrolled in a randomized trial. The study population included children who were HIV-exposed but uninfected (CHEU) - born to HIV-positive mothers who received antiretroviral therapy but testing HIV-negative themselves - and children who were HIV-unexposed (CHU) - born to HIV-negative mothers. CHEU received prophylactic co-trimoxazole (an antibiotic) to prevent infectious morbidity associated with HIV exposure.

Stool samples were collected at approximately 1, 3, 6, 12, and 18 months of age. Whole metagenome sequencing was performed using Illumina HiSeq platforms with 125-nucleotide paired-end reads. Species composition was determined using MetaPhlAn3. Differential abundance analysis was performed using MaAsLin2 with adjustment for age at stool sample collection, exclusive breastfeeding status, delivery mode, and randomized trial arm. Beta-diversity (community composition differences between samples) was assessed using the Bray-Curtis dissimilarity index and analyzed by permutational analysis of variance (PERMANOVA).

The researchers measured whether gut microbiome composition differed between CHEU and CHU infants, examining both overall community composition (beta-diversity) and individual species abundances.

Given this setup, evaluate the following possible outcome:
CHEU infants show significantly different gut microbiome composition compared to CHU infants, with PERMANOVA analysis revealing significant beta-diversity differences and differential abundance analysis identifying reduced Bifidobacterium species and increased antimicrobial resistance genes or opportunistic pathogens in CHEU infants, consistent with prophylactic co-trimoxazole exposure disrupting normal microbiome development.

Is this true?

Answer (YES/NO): NO